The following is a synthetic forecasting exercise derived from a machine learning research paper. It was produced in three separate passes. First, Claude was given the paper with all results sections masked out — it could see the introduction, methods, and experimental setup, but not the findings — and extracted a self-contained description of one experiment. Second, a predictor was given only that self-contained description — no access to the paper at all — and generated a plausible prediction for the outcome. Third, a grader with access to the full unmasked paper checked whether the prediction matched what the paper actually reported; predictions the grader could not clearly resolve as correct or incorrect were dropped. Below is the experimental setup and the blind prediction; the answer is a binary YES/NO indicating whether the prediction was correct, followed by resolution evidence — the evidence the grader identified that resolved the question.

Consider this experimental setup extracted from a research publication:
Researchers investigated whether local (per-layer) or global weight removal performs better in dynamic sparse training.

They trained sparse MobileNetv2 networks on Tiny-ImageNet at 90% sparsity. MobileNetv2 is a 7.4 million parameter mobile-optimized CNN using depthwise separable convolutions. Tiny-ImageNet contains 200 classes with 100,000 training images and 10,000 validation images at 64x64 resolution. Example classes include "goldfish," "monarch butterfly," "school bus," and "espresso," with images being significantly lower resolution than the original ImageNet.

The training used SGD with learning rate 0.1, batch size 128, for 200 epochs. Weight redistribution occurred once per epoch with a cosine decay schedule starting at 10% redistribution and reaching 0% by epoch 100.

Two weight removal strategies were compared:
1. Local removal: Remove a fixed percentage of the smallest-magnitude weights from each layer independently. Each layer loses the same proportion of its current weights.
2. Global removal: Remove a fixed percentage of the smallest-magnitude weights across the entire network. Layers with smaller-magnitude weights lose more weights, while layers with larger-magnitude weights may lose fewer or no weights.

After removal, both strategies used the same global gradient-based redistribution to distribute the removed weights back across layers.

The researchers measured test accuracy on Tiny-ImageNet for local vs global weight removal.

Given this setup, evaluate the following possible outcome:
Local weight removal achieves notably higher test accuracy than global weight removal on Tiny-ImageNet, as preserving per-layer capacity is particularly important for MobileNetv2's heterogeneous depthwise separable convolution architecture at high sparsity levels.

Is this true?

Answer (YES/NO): NO